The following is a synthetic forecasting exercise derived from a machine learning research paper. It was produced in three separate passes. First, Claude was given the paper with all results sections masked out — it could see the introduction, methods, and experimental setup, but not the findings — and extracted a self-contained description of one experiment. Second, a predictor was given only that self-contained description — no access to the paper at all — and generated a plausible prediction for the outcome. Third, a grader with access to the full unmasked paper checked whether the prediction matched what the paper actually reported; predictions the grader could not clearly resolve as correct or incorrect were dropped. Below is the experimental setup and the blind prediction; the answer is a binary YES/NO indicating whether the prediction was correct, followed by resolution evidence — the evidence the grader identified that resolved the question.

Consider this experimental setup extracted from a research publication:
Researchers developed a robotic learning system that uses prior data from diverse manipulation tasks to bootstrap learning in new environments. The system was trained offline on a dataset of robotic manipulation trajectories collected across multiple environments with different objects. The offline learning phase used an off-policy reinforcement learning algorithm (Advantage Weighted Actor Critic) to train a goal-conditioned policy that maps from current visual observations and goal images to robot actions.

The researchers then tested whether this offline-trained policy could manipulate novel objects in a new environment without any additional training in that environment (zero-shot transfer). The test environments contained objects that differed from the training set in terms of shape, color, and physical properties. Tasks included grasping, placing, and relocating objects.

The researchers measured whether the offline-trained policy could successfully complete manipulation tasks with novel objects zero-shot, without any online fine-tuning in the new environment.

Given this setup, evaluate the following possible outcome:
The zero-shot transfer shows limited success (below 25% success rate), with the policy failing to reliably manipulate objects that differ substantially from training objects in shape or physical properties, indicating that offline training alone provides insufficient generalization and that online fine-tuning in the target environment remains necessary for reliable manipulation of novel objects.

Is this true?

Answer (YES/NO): NO